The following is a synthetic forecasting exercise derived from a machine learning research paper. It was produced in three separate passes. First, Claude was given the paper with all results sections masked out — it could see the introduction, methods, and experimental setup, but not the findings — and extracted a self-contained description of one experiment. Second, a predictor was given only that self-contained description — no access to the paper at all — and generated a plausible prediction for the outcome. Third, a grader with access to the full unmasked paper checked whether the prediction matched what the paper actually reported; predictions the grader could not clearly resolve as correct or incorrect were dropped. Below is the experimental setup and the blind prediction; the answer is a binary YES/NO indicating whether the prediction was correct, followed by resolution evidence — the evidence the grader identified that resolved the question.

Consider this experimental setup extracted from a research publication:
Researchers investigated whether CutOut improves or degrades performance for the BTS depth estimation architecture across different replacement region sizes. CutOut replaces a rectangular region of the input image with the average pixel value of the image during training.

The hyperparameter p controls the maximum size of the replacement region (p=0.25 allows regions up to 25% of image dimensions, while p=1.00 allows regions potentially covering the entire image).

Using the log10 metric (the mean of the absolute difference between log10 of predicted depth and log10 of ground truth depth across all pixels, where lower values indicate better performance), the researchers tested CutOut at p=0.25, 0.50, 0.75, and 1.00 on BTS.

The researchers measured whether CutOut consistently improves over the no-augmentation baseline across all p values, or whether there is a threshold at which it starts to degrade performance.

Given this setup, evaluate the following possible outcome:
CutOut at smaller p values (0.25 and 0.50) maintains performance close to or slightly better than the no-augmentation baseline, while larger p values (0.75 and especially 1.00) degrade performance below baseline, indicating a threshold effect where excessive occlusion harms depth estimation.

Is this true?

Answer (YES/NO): YES